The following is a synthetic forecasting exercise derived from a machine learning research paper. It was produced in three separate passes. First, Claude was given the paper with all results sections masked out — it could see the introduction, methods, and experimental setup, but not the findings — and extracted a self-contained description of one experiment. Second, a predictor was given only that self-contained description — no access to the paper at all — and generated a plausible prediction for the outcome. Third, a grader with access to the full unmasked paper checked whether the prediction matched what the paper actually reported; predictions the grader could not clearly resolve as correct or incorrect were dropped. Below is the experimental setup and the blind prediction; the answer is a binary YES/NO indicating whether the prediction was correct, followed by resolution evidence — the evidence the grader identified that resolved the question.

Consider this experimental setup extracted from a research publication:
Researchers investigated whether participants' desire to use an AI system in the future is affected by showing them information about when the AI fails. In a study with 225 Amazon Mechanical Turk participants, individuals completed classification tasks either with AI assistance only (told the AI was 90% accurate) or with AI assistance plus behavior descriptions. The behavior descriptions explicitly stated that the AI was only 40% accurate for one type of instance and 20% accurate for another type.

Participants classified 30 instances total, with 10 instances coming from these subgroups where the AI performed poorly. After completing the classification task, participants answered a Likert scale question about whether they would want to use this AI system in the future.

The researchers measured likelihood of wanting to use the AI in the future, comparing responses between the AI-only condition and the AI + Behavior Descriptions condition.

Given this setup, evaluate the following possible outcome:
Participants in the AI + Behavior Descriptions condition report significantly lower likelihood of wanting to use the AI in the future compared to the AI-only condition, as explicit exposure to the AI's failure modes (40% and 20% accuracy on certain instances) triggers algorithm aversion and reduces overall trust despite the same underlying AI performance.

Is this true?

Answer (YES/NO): NO